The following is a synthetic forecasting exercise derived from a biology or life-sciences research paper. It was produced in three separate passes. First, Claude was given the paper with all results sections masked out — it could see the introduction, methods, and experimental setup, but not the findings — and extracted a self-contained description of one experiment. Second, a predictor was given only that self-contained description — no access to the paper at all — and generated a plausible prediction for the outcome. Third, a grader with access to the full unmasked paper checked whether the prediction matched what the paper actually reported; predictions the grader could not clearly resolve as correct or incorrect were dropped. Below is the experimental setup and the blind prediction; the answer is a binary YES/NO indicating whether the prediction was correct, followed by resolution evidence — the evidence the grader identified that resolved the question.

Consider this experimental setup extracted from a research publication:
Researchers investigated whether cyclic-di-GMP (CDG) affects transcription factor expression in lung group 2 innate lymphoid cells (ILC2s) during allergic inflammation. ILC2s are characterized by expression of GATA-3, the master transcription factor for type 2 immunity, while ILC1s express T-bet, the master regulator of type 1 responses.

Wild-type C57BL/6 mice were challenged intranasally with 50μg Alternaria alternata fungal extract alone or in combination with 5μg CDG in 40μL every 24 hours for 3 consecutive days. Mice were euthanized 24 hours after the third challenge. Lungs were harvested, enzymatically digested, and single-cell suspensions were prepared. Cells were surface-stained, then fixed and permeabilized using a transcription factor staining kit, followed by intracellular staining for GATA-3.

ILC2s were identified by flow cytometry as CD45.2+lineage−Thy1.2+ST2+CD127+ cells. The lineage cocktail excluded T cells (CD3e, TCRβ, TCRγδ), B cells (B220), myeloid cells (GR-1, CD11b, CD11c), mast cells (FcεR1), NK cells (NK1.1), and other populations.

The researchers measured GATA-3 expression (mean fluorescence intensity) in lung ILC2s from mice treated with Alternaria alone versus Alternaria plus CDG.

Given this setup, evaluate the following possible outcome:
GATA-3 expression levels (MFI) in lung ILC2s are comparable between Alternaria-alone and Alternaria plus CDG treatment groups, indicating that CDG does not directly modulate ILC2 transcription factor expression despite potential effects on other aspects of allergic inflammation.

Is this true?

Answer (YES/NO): NO